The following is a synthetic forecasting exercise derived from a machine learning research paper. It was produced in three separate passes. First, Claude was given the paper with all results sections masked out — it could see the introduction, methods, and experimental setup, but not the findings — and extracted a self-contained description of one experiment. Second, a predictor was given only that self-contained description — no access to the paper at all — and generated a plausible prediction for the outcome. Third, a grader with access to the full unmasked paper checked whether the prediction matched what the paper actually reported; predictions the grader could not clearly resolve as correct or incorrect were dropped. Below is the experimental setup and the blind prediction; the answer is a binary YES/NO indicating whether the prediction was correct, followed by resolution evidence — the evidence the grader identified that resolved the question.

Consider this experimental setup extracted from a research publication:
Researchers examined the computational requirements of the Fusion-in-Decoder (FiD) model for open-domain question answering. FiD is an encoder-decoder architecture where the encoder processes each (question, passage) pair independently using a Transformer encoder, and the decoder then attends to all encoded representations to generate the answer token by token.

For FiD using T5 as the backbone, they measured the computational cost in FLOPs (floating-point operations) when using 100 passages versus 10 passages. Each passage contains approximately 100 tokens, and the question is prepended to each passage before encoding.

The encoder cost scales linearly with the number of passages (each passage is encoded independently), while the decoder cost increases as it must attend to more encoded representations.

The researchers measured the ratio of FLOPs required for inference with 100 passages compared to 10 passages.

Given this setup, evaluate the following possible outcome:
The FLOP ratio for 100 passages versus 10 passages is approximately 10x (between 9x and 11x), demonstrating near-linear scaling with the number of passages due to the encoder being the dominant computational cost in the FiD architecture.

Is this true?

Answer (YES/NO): YES